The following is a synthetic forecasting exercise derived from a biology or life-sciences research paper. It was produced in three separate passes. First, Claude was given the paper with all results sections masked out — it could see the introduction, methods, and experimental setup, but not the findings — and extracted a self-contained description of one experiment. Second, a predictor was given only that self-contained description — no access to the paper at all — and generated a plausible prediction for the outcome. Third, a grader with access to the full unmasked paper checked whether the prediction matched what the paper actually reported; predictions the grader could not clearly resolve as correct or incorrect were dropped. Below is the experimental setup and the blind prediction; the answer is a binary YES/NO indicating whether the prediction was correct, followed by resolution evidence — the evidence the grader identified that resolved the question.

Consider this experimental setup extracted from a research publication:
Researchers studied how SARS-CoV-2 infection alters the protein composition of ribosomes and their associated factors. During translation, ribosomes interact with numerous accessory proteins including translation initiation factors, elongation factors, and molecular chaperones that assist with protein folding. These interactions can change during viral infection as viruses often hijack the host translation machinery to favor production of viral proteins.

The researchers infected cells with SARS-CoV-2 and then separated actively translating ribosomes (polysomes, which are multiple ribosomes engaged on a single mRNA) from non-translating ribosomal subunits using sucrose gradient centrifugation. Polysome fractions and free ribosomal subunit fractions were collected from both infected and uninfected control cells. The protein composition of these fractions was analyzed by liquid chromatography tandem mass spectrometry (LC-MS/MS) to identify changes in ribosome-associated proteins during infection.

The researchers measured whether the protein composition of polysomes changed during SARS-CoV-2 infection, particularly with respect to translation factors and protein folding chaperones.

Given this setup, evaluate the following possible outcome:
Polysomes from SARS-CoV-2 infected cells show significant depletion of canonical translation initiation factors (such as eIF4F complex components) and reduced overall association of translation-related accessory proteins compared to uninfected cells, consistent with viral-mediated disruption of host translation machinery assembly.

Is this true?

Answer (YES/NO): NO